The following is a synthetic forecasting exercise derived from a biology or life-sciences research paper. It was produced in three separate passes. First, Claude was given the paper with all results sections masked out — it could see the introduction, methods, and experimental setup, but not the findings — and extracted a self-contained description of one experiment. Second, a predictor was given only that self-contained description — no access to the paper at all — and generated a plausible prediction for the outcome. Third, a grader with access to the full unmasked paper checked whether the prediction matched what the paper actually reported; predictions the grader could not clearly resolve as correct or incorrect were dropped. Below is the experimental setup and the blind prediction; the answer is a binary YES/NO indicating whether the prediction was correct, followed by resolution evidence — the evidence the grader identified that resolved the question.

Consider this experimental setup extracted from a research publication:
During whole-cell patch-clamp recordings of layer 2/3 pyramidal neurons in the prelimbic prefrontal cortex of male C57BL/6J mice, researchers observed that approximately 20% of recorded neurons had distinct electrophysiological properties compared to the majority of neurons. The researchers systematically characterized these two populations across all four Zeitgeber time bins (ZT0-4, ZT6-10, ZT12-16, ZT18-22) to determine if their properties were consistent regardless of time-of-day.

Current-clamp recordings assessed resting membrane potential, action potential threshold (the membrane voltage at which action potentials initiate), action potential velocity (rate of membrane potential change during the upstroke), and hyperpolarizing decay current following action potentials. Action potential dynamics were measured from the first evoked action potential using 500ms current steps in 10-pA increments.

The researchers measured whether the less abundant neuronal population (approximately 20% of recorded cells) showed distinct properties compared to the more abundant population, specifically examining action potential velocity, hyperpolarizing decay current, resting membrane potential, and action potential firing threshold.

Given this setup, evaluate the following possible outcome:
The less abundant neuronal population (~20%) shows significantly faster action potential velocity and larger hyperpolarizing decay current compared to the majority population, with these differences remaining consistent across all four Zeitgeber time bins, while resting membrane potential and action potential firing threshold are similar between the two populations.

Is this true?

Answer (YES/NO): NO